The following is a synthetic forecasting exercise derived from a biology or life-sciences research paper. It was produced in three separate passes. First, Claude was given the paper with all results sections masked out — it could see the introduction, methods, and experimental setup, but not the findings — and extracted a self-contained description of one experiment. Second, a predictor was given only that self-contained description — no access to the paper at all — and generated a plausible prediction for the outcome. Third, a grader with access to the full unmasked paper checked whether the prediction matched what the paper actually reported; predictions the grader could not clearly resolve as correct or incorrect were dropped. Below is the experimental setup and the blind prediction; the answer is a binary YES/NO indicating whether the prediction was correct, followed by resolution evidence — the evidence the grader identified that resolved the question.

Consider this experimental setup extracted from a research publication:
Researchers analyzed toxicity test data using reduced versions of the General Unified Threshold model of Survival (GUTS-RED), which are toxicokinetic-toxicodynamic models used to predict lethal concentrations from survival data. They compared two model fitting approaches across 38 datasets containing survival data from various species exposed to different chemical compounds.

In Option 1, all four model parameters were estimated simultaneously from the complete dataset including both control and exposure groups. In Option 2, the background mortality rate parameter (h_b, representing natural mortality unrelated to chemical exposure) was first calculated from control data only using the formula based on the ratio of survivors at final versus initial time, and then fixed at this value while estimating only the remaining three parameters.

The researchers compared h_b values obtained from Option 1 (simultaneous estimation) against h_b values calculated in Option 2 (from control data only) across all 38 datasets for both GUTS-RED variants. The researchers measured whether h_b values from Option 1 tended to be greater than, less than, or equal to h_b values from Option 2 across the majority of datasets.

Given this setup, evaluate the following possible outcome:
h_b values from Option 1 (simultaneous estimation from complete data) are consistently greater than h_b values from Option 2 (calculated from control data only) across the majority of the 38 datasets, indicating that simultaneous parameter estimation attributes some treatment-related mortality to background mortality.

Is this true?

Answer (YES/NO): YES